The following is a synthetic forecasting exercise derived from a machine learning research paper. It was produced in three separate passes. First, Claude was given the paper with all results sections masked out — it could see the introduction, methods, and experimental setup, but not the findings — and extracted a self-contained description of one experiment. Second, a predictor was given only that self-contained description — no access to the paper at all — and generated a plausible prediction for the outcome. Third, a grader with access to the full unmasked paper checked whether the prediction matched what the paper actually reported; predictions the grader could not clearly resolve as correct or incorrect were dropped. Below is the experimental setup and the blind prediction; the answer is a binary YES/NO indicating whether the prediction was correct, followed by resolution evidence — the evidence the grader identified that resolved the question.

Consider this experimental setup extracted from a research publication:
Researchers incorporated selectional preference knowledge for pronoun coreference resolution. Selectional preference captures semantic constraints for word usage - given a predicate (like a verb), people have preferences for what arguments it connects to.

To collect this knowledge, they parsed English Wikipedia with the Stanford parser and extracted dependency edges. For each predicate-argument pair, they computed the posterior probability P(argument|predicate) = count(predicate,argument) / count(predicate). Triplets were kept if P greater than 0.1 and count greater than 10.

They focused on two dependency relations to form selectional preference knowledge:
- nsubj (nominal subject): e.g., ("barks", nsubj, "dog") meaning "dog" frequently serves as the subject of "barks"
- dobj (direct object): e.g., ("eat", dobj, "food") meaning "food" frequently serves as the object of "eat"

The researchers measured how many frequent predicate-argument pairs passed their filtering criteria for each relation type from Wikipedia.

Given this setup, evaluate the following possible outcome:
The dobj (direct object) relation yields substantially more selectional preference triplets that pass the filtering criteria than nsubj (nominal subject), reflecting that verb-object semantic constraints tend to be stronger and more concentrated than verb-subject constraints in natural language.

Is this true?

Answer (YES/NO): NO